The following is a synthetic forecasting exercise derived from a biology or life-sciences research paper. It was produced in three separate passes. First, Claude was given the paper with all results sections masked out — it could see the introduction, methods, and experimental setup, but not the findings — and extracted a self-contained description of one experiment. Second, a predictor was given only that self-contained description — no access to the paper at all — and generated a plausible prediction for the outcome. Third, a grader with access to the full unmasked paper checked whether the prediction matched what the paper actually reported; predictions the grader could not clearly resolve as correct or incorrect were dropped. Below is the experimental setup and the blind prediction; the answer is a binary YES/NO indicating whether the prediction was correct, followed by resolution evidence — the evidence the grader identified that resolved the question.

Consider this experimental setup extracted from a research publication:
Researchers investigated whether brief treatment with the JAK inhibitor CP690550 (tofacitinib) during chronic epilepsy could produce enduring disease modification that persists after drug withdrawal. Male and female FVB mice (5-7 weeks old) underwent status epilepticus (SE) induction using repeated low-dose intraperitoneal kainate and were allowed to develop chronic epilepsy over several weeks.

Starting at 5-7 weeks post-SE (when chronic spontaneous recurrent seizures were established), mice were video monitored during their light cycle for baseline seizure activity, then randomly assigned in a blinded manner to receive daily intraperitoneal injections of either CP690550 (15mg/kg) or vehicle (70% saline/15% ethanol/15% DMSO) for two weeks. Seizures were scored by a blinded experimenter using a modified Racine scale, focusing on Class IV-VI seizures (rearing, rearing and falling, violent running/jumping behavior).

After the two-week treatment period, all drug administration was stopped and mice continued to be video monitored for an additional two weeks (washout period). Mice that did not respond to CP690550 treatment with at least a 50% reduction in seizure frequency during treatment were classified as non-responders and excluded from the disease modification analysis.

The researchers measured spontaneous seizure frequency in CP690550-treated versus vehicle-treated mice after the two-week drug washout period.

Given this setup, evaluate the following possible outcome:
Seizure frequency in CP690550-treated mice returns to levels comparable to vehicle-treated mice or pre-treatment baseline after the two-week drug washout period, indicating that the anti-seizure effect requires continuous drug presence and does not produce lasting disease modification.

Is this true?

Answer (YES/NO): NO